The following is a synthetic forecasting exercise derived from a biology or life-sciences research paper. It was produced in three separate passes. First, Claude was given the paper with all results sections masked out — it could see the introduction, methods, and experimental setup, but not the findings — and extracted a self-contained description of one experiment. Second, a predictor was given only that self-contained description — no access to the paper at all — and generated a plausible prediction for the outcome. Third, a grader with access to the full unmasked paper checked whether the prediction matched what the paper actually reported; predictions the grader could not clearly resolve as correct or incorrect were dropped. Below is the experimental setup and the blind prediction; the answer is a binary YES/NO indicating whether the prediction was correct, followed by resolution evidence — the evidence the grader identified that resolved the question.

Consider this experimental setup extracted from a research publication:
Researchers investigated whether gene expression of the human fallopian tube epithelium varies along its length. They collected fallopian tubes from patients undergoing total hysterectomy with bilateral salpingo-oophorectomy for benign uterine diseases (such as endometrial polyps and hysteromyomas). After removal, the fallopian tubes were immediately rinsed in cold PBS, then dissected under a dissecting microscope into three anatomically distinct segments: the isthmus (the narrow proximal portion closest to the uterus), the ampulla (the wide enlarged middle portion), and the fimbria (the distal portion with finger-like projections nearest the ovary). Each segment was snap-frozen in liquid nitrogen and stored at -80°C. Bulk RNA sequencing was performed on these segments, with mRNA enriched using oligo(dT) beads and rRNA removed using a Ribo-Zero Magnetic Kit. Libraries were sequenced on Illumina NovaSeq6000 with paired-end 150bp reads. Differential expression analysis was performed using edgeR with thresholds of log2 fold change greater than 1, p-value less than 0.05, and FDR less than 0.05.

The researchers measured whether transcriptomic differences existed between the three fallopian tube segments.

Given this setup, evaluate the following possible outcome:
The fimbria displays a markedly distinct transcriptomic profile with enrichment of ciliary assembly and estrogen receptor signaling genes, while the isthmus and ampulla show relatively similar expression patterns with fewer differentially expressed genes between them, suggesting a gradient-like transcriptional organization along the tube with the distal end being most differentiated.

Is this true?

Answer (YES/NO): NO